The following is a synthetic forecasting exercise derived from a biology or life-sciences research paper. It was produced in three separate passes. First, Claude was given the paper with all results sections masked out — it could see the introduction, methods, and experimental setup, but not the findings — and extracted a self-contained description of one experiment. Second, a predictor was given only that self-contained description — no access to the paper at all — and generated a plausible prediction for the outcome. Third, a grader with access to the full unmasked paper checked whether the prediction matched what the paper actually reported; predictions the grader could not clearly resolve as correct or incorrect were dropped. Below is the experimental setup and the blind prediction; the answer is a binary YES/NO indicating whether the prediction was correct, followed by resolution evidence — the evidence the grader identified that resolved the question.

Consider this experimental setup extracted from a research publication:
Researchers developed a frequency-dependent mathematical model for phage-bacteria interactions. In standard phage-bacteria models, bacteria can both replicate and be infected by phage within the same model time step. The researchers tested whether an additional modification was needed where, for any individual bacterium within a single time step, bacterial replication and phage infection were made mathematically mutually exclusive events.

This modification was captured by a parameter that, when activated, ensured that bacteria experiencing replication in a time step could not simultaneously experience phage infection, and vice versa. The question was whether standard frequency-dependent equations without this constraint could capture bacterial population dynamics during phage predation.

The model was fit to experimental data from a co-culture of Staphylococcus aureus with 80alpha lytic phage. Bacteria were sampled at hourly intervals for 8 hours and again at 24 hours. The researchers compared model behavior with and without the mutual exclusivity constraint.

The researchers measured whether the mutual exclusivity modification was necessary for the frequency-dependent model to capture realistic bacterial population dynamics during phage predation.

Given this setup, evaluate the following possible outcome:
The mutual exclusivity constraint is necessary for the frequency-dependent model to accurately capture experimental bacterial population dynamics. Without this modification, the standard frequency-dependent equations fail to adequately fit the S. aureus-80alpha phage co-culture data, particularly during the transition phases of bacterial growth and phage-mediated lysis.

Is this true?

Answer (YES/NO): YES